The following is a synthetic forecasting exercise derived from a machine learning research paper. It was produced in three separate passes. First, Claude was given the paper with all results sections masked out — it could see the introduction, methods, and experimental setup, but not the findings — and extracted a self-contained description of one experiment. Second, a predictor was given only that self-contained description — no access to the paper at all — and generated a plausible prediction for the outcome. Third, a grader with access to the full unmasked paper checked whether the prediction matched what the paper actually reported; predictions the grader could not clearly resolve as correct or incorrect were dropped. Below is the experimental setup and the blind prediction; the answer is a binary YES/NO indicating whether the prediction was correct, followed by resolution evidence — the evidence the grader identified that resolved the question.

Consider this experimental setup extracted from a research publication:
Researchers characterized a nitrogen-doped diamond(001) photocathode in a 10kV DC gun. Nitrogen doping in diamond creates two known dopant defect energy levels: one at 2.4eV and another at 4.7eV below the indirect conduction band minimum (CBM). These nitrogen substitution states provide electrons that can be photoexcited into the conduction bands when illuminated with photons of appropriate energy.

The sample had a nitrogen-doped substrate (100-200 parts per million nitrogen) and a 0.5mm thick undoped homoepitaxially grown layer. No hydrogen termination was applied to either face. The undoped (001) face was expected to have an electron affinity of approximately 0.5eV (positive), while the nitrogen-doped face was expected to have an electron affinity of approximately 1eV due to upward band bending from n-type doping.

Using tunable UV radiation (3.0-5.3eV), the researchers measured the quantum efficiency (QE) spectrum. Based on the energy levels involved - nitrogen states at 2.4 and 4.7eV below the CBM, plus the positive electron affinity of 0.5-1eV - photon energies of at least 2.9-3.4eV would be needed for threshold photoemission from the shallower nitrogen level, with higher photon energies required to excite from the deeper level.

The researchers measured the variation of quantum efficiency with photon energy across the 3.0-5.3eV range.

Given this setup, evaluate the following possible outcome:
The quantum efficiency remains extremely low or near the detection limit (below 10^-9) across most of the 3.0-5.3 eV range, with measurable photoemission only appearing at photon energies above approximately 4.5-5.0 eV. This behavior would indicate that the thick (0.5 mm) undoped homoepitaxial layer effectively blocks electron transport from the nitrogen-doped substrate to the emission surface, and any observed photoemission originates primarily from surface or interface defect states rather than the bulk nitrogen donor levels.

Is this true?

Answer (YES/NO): NO